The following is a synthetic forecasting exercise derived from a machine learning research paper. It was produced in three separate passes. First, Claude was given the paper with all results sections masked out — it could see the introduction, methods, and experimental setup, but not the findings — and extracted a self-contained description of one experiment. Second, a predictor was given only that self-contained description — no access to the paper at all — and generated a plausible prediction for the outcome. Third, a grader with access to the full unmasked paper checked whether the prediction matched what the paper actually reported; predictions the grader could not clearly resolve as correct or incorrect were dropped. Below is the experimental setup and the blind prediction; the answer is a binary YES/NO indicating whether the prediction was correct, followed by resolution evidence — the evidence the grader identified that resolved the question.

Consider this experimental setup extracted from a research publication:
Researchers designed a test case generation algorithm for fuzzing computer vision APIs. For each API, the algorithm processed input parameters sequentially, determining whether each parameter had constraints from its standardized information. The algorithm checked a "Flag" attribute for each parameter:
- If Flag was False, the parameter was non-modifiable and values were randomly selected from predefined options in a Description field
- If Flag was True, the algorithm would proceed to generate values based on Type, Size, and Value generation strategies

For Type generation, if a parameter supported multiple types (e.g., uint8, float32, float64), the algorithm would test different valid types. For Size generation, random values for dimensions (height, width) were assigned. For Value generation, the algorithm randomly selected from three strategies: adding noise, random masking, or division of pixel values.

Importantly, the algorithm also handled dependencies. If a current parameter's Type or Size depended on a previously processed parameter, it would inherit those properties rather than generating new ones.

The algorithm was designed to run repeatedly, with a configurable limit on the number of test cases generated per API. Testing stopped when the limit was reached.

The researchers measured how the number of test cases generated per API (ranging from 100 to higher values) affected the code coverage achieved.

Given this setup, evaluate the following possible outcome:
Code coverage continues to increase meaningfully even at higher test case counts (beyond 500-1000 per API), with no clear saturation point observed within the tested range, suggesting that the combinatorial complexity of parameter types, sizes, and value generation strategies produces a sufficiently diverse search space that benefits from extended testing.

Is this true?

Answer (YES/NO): NO